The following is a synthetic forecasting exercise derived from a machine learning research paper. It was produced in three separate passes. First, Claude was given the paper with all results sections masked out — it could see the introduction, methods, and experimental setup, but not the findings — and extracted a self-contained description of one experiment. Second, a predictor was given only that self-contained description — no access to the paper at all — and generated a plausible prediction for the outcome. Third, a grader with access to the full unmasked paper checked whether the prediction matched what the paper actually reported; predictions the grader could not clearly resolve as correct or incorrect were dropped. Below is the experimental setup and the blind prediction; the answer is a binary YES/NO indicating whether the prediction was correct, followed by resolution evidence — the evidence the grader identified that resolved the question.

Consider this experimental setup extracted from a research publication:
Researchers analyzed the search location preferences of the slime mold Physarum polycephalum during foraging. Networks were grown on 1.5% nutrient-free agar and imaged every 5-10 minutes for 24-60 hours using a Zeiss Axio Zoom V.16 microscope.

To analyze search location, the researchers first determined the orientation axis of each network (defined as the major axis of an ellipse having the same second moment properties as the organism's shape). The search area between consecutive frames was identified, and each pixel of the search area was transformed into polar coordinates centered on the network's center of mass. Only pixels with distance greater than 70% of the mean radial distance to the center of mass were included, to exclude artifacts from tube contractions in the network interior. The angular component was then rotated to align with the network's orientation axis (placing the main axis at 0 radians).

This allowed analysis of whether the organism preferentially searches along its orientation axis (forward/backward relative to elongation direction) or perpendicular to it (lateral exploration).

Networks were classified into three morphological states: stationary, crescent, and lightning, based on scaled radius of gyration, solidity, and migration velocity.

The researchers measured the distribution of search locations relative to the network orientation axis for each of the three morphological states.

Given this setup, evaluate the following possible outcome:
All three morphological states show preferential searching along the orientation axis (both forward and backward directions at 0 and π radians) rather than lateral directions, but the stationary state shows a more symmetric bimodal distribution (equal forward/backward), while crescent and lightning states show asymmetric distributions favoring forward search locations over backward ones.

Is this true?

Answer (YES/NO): NO